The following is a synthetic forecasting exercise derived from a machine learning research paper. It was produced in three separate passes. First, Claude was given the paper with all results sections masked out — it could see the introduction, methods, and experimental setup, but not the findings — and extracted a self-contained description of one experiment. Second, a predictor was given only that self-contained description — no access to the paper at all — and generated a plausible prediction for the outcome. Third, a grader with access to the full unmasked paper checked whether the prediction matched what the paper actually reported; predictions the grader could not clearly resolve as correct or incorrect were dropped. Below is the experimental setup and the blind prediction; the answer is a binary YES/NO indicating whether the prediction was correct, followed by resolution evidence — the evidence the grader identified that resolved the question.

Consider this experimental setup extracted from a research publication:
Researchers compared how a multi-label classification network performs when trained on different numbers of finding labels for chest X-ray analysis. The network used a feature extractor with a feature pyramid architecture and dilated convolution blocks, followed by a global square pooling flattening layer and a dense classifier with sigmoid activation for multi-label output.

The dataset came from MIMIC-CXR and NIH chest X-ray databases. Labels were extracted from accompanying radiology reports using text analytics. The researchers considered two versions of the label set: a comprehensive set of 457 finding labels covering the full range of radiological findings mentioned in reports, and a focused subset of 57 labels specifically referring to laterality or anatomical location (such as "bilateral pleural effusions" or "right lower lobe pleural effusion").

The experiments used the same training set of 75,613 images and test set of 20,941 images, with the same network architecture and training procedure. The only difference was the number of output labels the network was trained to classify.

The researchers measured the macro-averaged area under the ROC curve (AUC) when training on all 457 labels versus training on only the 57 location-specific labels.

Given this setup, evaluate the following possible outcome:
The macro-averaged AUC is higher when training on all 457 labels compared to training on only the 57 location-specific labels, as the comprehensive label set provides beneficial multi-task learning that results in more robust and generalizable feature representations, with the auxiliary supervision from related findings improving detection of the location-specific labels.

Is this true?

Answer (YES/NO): NO